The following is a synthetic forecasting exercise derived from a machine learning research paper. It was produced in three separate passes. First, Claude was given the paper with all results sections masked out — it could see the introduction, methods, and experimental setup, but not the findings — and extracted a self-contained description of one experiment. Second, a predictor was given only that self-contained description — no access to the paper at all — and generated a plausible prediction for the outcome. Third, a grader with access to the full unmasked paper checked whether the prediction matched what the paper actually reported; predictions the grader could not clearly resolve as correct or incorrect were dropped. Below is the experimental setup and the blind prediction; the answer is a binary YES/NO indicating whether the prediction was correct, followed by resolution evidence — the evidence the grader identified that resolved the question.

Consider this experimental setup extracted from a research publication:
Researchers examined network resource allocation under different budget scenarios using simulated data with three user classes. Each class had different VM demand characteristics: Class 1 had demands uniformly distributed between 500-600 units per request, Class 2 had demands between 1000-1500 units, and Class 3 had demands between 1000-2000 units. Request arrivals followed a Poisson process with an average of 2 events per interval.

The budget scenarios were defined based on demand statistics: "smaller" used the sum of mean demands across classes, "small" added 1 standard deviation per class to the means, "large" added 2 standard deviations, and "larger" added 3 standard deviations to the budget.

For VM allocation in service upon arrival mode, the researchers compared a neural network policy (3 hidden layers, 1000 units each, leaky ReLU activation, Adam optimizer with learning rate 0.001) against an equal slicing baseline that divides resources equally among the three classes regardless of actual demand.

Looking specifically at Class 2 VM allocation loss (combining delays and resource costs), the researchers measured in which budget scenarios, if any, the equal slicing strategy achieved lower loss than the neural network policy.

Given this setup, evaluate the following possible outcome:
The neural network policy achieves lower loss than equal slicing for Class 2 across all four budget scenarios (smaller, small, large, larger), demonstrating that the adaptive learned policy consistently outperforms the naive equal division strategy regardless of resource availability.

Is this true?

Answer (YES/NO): NO